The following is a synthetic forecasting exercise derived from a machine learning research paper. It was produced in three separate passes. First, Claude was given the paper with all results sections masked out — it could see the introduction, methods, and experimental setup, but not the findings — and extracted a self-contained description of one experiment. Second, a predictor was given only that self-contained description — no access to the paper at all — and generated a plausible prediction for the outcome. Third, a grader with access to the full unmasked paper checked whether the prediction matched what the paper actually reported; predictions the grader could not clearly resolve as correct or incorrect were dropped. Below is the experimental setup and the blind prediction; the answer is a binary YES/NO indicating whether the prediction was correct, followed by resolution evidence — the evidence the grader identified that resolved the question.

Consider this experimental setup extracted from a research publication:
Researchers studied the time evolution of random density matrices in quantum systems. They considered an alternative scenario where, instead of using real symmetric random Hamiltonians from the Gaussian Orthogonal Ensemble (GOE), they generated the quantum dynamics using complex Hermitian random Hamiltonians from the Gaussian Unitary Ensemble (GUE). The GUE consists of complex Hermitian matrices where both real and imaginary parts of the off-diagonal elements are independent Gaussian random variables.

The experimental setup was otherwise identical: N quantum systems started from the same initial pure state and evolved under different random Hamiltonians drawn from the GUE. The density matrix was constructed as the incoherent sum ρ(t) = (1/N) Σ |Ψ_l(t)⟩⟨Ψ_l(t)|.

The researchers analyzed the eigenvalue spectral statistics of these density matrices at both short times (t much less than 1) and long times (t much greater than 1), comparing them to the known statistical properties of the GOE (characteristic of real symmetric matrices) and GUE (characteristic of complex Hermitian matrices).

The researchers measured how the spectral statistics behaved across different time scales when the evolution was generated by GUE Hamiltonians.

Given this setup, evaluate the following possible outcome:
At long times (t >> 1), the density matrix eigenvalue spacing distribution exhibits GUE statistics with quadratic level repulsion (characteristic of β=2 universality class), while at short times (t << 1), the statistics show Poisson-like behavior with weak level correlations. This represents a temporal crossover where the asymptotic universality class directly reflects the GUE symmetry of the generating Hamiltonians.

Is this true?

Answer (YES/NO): NO